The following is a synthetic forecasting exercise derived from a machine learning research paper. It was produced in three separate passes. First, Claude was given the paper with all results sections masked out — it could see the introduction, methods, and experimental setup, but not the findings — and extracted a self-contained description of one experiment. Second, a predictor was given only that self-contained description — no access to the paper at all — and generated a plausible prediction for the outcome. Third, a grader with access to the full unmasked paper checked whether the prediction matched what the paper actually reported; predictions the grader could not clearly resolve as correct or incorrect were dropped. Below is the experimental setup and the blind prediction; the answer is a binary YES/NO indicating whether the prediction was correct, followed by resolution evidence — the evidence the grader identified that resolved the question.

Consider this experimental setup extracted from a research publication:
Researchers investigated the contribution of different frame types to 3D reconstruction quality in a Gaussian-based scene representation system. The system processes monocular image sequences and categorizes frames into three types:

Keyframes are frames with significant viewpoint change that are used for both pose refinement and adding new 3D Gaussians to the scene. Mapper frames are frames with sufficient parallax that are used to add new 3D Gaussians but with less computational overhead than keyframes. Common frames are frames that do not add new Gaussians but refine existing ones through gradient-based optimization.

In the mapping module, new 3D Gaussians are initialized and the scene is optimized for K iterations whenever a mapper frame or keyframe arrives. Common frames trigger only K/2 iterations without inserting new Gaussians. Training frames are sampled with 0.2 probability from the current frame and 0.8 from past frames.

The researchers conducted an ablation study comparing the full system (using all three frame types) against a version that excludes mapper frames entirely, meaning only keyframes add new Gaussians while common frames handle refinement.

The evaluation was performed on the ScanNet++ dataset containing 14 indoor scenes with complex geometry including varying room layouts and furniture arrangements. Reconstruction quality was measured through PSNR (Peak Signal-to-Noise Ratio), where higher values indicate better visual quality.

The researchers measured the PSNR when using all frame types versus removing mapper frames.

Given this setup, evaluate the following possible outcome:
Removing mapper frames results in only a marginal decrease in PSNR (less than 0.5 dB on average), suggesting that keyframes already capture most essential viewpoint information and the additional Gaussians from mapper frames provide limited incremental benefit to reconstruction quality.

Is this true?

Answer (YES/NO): NO